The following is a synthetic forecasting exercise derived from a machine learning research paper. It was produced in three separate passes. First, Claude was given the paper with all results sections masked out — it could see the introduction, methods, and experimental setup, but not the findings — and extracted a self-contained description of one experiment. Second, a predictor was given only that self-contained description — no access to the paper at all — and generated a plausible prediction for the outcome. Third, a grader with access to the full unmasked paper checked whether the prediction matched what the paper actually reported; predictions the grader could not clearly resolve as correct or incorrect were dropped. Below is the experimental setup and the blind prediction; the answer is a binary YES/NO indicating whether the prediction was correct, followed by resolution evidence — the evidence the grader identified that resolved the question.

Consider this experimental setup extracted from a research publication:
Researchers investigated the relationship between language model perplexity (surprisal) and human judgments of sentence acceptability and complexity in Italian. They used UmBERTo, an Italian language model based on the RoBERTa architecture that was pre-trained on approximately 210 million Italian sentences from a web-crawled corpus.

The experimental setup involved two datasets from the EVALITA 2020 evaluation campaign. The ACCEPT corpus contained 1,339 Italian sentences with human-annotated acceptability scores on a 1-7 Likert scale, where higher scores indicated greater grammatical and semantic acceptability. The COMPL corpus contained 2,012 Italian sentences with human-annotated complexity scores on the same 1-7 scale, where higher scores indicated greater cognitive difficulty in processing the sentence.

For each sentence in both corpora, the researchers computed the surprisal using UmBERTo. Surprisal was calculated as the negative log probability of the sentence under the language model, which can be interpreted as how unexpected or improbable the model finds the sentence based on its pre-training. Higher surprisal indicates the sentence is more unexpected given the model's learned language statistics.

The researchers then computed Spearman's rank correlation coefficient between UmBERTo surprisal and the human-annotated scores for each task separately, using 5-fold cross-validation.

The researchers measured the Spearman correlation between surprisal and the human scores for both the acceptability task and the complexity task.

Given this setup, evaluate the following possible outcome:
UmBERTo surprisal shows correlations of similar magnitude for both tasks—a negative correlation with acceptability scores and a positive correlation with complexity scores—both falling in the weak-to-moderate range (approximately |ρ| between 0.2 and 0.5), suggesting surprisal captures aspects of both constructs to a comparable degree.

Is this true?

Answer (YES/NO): NO